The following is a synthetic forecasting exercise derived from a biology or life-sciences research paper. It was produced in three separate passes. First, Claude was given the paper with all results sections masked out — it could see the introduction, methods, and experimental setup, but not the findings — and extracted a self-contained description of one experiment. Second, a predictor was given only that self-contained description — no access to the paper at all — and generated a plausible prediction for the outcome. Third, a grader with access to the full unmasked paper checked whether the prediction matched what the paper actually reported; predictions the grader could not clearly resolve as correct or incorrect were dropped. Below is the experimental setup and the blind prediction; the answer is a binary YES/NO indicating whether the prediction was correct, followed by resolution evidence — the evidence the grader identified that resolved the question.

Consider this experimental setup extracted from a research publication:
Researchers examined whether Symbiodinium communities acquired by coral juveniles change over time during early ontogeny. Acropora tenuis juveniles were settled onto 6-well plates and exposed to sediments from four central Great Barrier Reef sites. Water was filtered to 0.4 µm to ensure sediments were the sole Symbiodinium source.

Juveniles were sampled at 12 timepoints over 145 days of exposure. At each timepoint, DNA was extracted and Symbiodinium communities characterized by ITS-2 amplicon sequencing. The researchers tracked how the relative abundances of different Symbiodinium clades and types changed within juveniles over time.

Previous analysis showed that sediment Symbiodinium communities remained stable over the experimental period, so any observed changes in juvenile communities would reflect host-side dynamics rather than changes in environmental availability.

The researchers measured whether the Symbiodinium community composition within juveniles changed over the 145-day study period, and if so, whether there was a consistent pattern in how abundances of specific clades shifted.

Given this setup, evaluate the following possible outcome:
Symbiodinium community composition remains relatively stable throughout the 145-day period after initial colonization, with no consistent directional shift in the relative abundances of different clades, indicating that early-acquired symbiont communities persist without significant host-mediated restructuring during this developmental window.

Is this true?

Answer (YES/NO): NO